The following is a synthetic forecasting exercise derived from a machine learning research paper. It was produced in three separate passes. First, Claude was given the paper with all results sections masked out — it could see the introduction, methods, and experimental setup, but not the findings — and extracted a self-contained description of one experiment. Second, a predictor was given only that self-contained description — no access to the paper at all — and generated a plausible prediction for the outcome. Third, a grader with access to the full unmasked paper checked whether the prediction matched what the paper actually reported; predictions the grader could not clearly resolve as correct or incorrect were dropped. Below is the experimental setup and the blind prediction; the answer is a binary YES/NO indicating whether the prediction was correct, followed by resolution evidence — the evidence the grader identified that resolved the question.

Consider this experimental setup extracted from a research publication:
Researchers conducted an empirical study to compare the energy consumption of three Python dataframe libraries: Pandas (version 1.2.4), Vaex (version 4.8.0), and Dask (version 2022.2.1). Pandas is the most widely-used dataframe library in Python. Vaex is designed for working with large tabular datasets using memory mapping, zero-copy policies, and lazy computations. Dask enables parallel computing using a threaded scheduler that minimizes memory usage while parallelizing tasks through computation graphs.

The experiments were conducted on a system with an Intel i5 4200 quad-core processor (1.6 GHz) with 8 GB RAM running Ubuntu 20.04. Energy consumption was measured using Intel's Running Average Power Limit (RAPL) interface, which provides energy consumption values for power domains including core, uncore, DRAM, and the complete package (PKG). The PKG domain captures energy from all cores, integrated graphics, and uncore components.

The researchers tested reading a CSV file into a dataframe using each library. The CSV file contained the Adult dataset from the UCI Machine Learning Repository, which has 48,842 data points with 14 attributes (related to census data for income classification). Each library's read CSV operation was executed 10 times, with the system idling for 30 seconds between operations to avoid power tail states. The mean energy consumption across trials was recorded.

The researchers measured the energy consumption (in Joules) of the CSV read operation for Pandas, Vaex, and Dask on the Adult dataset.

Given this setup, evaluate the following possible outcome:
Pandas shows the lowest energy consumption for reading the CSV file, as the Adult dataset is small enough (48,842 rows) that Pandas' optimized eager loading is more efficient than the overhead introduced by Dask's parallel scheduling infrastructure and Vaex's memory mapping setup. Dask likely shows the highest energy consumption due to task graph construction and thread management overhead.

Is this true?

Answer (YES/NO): NO